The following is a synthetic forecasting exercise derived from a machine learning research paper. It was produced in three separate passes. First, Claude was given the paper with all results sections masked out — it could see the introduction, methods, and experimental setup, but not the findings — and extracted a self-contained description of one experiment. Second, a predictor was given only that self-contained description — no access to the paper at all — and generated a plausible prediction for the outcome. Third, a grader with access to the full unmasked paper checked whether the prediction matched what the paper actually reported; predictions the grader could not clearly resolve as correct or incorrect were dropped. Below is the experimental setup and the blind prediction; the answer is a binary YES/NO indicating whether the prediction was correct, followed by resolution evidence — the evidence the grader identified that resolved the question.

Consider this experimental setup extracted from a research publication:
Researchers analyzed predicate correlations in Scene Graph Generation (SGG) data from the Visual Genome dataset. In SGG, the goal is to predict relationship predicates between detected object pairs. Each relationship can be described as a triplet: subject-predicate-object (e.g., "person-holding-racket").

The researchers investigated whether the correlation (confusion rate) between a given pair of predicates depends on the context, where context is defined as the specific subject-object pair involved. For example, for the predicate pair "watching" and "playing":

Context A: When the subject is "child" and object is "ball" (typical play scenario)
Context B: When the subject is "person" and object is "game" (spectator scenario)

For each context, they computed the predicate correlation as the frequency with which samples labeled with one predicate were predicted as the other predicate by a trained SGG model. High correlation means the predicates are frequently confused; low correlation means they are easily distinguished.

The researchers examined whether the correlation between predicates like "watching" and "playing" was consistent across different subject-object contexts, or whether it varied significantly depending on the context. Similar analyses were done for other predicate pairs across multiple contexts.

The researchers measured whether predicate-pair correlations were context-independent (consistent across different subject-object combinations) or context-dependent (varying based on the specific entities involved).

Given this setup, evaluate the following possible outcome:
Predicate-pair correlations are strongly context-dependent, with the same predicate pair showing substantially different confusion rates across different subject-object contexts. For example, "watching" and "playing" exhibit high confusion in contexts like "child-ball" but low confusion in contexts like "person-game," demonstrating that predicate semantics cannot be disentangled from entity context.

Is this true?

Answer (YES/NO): YES